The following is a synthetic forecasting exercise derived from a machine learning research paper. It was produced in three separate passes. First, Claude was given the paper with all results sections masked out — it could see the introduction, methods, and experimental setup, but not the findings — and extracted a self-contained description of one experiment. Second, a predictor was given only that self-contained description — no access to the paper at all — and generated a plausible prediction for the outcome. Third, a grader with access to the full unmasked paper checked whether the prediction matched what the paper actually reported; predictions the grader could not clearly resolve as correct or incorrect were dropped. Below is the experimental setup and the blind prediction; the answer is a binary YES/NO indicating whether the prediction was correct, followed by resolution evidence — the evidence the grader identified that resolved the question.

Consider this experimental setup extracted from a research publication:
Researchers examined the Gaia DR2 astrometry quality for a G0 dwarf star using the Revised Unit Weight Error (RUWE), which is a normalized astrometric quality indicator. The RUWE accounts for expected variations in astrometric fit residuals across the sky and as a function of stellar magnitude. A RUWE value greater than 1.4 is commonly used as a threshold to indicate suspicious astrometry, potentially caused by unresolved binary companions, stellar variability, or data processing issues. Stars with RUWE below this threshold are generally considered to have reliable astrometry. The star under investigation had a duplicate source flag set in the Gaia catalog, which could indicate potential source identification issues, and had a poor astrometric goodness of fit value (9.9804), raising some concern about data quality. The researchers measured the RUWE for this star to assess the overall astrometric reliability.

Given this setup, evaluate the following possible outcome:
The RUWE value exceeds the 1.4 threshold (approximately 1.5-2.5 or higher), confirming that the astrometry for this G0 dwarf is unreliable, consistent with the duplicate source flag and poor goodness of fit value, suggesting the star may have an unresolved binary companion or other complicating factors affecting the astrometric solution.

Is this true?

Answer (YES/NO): NO